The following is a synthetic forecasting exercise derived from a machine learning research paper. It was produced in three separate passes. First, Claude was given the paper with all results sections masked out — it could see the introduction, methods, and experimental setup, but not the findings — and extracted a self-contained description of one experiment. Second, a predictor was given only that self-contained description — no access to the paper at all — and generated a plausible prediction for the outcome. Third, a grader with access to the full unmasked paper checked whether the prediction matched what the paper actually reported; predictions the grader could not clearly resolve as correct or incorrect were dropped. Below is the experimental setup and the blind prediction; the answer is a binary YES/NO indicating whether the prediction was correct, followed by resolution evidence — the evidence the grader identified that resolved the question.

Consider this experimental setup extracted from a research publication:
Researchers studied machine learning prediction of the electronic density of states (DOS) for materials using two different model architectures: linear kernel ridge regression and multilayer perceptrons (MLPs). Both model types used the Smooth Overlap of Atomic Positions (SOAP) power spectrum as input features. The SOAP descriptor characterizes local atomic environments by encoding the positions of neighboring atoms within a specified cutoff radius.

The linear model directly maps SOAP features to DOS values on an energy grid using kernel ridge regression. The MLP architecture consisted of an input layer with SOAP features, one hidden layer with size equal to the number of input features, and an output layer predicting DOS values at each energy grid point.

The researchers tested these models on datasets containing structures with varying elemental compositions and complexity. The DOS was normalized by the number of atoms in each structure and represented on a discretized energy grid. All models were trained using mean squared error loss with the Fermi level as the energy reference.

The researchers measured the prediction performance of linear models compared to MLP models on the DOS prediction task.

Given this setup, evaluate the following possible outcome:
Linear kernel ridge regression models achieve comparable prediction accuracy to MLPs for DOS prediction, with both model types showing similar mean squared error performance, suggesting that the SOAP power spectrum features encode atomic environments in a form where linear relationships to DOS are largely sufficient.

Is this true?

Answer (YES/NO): NO